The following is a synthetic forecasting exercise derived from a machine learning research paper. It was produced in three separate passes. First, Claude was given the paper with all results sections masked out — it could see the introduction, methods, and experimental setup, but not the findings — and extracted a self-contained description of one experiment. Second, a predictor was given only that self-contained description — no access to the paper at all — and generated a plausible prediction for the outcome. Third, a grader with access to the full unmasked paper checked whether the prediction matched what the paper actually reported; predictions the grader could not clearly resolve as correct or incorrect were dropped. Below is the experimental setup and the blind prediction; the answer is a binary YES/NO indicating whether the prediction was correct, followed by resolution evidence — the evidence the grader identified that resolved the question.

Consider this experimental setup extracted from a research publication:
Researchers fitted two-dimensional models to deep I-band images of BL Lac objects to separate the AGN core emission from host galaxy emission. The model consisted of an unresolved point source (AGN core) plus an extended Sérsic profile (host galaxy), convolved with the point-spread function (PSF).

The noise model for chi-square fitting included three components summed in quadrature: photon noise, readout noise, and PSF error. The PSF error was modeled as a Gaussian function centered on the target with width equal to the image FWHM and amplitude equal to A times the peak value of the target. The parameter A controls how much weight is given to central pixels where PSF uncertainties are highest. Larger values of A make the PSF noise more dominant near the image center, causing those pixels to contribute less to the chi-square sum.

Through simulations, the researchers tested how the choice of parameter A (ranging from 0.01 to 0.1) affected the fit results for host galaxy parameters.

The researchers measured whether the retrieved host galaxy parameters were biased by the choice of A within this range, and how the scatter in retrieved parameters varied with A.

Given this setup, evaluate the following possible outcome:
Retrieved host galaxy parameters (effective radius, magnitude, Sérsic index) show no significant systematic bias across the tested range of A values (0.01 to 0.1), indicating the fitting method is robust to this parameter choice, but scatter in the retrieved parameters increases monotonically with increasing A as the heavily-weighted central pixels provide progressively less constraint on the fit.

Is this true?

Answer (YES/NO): YES